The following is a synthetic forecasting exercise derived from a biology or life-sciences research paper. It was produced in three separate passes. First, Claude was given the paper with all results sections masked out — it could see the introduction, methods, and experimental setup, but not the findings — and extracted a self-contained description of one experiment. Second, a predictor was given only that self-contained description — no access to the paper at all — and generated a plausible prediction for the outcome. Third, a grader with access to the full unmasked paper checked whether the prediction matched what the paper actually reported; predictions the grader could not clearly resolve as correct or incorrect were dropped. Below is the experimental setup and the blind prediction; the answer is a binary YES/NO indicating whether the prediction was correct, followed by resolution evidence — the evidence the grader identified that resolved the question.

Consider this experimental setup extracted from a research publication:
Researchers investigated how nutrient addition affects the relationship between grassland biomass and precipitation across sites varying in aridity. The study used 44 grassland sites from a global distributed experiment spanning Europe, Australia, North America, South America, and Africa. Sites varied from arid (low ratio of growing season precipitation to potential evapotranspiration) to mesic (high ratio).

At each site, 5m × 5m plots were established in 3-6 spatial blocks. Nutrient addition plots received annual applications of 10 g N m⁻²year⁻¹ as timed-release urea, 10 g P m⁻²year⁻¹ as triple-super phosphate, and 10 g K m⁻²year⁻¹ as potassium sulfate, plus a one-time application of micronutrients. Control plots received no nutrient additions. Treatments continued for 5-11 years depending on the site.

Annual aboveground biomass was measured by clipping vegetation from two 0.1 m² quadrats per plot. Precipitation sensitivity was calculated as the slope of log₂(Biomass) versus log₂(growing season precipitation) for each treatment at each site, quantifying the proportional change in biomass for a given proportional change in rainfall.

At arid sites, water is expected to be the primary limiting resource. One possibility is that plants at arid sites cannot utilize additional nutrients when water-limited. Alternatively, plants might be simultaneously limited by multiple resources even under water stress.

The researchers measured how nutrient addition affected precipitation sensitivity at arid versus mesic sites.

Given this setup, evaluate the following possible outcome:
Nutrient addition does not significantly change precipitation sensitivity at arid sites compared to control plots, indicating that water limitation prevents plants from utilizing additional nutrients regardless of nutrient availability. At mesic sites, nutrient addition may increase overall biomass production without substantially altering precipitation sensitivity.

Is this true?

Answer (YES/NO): NO